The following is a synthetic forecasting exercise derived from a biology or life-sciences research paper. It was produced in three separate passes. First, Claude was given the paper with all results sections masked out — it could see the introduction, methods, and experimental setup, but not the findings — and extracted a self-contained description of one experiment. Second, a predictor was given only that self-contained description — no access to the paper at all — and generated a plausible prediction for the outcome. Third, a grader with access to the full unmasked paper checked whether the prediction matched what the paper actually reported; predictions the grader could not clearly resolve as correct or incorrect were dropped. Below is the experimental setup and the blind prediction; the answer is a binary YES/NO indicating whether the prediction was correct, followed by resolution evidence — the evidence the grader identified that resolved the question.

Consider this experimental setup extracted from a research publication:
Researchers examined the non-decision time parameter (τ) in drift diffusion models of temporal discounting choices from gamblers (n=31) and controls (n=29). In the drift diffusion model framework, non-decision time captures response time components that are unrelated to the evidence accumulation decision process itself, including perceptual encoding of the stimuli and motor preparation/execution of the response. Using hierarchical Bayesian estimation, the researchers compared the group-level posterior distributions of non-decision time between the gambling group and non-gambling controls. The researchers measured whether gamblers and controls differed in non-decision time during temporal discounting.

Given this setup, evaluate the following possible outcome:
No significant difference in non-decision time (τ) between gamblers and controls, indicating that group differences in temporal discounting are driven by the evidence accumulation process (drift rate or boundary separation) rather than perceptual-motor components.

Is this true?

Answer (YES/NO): NO